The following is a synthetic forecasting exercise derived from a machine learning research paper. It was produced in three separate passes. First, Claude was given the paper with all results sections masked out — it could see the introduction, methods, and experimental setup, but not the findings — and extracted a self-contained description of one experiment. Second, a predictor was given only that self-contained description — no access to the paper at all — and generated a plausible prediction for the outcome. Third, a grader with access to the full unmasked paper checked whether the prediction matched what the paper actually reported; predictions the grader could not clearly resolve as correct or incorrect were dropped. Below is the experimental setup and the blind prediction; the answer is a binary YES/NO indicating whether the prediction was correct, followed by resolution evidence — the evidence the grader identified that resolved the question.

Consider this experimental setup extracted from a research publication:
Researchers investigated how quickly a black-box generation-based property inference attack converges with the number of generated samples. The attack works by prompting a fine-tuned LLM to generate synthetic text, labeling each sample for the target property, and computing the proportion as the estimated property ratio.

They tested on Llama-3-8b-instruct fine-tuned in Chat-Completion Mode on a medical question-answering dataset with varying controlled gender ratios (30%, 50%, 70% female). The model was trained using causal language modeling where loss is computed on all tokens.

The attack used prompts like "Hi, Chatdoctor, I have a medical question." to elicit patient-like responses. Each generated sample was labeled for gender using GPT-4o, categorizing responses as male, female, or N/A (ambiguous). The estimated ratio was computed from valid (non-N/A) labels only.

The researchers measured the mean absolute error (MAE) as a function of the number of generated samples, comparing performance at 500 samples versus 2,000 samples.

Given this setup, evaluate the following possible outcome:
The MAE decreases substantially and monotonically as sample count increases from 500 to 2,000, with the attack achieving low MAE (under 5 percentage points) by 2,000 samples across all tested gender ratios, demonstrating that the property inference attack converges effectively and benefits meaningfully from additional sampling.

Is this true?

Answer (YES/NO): NO